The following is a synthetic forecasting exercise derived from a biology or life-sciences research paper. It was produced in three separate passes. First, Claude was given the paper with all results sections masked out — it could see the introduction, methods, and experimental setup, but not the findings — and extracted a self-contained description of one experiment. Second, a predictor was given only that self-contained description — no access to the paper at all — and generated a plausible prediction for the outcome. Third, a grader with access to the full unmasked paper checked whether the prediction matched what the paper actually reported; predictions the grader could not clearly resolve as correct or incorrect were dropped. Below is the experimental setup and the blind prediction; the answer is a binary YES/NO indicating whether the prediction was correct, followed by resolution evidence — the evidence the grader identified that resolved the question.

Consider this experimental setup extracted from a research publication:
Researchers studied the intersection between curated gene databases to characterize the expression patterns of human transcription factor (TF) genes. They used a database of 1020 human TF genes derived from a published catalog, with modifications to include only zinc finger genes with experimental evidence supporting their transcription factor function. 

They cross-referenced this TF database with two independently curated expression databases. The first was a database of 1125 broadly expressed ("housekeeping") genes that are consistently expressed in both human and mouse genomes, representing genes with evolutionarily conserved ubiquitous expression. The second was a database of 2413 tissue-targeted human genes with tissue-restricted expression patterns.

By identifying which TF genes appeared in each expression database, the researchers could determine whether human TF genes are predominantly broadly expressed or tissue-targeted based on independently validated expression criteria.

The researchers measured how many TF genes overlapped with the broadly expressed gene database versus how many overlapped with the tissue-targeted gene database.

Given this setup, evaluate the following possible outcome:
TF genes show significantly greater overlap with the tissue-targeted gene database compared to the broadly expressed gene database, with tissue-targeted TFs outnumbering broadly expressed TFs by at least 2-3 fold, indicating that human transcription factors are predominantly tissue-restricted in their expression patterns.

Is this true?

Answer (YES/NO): NO